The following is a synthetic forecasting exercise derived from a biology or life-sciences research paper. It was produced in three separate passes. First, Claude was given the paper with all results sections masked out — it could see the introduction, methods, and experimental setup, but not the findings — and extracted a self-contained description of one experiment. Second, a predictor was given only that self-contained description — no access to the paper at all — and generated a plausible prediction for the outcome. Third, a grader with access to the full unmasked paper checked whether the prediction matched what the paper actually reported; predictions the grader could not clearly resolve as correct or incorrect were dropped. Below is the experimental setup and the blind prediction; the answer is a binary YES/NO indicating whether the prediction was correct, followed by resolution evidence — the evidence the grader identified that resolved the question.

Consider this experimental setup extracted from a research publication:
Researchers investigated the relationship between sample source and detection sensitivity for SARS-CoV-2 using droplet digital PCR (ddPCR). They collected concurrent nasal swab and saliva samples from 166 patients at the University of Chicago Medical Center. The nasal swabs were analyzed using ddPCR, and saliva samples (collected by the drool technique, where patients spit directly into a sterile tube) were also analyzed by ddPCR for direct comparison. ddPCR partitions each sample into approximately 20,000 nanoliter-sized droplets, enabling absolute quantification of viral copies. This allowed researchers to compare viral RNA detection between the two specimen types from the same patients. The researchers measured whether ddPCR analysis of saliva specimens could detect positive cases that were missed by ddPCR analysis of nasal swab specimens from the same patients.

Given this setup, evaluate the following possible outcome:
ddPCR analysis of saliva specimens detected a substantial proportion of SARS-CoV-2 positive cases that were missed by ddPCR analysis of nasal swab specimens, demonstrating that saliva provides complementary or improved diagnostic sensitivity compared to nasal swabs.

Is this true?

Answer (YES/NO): YES